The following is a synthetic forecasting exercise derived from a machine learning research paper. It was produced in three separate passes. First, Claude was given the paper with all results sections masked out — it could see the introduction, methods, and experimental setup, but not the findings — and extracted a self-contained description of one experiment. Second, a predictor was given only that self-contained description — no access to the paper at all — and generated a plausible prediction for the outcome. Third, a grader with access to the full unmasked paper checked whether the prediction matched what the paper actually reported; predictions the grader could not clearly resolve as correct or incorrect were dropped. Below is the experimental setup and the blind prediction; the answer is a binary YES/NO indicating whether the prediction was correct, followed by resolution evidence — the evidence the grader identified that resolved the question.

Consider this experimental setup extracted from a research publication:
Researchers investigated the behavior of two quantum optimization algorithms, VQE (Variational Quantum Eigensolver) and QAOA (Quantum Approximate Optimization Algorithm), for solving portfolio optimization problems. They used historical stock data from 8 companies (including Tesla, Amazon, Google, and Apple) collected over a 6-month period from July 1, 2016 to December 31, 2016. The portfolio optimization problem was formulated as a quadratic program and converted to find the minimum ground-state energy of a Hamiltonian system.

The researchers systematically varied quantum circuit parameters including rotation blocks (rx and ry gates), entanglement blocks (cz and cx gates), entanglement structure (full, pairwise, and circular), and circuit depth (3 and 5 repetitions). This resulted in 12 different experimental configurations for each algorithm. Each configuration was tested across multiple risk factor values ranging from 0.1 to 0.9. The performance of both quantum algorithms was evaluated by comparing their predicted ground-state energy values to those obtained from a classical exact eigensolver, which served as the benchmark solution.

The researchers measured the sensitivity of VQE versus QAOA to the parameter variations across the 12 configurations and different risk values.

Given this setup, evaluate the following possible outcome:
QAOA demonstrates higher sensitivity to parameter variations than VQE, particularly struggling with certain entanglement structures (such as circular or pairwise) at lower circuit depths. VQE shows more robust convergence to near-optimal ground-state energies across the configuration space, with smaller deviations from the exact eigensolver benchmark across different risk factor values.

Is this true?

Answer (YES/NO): NO